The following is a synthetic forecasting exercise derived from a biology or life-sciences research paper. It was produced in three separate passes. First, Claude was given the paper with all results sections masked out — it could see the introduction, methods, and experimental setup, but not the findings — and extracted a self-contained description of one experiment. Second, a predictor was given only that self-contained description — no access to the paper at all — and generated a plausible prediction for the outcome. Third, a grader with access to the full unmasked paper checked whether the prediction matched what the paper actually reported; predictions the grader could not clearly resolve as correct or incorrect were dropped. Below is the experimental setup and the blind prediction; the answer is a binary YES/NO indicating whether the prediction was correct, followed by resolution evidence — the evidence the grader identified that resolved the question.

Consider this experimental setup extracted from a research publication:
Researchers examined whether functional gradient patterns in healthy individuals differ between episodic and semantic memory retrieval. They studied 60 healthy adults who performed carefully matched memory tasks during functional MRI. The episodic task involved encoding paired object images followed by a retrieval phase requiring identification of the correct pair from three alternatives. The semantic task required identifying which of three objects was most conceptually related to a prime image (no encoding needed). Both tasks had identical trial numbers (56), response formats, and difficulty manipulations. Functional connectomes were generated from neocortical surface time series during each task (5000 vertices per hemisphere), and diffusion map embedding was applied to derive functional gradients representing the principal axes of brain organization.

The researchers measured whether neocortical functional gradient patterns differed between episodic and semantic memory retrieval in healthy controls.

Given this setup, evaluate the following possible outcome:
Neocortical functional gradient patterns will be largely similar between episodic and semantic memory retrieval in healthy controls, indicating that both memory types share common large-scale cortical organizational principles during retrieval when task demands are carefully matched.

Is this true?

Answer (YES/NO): YES